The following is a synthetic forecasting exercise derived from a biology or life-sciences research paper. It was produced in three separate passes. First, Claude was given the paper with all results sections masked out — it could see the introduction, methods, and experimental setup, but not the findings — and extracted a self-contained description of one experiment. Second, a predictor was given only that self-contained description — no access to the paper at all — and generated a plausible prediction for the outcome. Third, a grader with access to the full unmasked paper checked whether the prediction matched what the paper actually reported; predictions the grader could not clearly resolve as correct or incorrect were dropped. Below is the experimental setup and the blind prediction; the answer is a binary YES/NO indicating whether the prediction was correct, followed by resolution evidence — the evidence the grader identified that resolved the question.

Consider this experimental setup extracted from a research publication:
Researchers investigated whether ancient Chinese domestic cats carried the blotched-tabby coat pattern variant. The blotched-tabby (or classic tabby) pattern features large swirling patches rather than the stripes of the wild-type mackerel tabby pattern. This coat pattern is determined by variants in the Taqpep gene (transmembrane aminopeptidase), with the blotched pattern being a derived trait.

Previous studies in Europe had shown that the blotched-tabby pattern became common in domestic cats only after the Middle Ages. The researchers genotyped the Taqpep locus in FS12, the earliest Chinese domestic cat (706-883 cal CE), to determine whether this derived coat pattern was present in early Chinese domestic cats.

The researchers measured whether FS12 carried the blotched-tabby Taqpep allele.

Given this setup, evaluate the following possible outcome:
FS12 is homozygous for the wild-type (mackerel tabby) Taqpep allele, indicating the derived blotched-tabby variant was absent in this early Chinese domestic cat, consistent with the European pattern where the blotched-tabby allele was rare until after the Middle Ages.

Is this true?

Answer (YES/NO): YES